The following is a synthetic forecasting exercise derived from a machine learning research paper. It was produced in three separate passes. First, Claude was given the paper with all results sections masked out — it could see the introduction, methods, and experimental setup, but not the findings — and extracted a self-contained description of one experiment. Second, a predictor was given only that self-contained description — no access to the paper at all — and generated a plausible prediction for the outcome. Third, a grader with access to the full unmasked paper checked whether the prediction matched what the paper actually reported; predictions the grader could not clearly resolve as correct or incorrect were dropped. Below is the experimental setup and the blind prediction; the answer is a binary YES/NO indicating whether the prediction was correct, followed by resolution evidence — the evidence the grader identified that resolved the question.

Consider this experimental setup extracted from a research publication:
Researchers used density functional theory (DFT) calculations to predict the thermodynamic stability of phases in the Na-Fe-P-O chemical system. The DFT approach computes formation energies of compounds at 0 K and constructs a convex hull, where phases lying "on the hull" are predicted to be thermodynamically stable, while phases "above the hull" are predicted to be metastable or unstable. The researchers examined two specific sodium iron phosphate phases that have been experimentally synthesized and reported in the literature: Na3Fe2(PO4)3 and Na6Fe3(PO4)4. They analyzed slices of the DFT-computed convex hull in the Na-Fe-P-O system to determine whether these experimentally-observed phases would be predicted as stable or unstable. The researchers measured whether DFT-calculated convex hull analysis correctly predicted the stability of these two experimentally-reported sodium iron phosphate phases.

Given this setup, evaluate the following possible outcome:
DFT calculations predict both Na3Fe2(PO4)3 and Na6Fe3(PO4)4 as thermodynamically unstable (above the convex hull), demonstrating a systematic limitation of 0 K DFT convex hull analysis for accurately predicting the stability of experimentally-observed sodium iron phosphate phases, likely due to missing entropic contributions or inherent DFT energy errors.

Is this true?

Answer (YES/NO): YES